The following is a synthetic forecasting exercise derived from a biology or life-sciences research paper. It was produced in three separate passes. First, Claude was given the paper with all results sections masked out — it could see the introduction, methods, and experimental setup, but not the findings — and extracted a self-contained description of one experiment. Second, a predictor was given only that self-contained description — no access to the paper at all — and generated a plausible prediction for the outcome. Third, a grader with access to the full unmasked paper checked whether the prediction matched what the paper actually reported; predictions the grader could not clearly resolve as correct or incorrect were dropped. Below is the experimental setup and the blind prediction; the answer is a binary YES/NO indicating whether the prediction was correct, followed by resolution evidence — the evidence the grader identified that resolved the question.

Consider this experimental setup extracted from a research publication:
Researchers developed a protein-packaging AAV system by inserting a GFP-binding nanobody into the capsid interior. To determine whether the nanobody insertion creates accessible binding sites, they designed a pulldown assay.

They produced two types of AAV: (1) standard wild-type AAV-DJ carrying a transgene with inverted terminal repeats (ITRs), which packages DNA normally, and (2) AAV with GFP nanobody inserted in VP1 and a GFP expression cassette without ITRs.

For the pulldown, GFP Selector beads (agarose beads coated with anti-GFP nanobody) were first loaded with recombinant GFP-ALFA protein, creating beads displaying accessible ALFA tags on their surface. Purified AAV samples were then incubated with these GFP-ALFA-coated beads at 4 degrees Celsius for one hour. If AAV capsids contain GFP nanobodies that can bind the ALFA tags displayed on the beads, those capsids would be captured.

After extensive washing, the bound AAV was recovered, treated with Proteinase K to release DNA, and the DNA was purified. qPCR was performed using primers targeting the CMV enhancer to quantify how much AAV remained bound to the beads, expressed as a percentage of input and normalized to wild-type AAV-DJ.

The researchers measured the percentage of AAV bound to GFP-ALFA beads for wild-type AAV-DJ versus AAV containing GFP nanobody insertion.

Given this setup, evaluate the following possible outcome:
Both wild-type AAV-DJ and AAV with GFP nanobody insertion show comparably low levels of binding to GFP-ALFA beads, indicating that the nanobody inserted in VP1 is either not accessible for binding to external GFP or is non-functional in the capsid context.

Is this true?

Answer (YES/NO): YES